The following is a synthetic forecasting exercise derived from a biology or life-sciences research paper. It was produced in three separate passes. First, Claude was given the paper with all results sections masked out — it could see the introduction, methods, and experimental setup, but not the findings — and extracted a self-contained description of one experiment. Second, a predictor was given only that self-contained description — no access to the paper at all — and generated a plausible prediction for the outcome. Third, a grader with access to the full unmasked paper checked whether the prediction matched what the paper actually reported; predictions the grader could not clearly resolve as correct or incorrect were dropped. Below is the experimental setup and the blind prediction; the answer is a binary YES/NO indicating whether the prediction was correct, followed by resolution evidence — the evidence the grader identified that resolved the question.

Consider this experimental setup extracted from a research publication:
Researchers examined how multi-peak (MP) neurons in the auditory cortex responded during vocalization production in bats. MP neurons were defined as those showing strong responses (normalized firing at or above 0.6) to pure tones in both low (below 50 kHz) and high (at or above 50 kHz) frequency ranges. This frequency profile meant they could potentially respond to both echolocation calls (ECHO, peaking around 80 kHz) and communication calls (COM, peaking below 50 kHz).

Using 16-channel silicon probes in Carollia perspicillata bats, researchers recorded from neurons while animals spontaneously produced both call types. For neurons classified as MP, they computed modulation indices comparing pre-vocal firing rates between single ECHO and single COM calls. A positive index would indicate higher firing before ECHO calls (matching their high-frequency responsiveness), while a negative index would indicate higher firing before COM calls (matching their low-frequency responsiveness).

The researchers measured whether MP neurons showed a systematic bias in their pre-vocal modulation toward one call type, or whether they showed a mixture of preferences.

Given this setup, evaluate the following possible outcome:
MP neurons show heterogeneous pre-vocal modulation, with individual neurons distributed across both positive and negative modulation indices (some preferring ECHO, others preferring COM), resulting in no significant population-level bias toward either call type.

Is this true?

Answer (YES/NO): NO